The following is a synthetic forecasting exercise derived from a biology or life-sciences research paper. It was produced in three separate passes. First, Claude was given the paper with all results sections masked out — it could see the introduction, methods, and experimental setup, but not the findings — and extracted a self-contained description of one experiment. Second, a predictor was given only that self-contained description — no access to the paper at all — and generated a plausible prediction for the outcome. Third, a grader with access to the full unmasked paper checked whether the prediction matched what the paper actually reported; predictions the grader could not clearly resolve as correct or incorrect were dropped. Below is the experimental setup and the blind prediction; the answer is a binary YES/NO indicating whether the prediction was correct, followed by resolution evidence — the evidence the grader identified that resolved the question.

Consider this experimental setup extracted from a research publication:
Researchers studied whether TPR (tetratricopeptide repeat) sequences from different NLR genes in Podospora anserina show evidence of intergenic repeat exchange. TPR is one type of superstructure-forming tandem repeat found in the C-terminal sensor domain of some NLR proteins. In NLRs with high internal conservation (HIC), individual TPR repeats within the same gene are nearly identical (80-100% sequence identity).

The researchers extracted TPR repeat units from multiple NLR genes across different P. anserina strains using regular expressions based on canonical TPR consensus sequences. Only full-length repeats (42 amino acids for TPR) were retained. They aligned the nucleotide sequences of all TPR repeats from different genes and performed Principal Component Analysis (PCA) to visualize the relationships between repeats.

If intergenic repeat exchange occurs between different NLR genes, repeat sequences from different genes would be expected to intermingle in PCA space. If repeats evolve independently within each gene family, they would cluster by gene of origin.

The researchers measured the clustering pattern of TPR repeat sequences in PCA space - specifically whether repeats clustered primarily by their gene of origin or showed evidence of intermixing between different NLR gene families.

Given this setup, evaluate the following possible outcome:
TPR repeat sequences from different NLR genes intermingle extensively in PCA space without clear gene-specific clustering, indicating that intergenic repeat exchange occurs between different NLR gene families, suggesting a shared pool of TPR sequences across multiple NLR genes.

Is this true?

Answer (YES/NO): NO